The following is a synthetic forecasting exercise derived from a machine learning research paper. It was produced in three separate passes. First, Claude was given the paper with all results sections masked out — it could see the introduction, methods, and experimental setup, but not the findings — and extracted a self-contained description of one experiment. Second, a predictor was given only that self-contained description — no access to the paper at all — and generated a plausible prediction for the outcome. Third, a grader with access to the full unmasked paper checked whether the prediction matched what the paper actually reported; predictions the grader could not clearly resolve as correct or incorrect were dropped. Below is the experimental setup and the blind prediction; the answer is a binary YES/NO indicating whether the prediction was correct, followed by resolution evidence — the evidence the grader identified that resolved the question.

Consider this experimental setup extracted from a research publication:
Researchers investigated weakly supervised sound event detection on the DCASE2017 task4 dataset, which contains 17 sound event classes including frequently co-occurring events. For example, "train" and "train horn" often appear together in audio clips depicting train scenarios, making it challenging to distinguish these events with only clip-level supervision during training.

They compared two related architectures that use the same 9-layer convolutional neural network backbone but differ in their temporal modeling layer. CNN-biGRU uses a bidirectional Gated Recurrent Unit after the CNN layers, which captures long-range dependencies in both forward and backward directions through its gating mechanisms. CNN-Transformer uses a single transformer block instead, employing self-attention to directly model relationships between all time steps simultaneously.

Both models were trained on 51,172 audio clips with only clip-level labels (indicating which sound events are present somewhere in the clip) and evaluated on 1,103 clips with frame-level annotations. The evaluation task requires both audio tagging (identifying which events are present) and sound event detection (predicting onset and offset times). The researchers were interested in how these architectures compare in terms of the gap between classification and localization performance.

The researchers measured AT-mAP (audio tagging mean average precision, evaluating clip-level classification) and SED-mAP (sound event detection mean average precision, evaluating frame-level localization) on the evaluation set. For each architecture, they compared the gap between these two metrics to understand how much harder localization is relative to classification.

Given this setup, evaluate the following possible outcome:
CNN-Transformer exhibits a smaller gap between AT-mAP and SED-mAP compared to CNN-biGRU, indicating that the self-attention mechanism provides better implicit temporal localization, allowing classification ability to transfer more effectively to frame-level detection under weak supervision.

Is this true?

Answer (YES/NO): YES